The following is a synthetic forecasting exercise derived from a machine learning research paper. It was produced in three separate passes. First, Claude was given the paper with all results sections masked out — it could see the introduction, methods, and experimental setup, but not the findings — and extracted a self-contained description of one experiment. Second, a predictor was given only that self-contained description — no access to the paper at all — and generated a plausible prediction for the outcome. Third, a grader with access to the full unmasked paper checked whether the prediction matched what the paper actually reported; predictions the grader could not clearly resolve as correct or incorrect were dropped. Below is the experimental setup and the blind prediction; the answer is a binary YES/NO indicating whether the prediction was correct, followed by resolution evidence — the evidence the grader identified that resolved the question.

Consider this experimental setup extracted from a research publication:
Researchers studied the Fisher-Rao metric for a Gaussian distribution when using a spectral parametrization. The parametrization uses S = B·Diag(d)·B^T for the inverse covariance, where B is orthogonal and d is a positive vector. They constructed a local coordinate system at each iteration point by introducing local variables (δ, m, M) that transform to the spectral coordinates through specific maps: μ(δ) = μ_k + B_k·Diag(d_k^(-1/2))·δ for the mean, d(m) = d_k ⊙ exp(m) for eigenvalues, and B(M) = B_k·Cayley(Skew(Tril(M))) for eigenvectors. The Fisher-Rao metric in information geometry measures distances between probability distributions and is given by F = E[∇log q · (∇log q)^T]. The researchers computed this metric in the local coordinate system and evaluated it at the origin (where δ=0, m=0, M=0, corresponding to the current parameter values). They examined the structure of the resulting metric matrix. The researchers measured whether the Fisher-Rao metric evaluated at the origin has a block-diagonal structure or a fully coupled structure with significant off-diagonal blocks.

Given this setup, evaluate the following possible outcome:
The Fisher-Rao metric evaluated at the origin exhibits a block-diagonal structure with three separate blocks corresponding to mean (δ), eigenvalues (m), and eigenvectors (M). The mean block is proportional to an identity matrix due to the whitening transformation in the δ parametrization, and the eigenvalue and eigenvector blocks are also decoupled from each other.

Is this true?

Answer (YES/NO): YES